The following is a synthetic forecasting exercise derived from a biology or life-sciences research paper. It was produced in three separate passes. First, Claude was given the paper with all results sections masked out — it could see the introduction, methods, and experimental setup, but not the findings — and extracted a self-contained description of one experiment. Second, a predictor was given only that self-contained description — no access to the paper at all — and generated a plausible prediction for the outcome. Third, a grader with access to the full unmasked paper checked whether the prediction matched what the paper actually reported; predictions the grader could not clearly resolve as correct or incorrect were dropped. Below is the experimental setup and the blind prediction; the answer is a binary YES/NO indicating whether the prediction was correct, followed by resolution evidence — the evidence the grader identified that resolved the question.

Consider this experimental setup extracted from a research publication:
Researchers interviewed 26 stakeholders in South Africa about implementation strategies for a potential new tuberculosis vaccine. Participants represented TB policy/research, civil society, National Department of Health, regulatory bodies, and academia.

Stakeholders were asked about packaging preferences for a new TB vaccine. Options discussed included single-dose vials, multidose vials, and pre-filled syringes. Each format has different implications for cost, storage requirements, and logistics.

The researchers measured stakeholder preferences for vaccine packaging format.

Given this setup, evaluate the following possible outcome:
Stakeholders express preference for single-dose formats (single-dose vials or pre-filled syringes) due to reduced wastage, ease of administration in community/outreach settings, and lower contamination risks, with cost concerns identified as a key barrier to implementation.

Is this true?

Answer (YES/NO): NO